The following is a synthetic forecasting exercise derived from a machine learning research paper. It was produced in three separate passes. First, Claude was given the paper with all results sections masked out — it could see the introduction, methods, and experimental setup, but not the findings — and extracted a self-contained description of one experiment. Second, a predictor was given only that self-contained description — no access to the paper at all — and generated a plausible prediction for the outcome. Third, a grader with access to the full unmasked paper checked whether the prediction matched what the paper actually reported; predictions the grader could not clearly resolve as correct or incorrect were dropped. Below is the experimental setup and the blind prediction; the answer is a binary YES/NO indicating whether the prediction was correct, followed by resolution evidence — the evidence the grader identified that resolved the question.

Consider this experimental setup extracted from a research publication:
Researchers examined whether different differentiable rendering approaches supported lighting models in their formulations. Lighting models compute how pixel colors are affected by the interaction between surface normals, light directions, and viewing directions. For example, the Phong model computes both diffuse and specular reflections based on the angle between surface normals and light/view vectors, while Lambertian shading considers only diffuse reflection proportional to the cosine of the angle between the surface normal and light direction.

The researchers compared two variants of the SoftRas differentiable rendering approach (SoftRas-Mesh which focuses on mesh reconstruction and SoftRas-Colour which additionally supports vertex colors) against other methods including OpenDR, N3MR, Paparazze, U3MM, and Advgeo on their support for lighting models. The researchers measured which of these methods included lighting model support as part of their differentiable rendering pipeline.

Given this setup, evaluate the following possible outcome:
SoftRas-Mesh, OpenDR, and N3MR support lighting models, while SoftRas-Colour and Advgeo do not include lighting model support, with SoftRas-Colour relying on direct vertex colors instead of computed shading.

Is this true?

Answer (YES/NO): NO